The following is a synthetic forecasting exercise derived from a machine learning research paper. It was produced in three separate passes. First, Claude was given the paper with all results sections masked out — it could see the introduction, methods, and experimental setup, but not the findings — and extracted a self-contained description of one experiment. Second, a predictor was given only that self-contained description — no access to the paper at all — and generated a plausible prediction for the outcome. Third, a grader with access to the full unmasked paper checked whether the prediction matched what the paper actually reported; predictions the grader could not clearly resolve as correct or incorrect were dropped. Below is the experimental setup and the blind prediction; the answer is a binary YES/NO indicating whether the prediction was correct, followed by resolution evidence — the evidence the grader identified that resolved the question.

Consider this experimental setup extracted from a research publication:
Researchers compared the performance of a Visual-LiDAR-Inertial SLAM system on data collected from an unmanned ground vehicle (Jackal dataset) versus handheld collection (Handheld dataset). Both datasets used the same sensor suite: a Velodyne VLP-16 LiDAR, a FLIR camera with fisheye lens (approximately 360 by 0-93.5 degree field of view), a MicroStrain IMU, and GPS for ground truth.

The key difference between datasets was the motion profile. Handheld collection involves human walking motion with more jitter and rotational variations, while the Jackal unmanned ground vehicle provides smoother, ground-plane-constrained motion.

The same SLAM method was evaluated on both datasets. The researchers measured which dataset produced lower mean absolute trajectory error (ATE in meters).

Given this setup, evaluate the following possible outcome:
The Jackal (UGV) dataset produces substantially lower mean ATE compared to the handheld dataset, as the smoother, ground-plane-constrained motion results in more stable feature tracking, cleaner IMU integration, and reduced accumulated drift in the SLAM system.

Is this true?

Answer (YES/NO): YES